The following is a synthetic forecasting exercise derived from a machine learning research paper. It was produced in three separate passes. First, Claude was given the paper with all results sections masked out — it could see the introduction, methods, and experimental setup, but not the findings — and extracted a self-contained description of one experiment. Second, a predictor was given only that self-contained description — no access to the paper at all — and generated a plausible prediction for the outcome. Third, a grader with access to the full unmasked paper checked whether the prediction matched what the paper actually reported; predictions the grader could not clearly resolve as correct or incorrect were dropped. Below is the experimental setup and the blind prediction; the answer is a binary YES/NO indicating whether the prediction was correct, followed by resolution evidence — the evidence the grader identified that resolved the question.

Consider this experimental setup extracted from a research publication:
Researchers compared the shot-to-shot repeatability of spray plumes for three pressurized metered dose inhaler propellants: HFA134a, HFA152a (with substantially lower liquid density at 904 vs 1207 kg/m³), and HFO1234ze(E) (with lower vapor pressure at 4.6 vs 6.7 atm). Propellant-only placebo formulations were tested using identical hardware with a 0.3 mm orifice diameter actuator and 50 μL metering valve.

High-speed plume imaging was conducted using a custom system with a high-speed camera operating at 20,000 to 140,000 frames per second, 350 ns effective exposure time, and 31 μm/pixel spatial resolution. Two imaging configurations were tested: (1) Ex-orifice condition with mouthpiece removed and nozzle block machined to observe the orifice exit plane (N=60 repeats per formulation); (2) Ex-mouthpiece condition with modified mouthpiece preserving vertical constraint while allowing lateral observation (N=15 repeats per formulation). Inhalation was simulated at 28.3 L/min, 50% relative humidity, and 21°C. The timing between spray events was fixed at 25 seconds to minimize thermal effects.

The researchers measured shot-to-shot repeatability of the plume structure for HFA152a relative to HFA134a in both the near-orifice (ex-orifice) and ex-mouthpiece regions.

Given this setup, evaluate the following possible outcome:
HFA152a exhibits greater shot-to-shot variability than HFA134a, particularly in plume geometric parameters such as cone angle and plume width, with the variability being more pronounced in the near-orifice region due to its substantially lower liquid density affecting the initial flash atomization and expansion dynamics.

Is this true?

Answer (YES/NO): NO